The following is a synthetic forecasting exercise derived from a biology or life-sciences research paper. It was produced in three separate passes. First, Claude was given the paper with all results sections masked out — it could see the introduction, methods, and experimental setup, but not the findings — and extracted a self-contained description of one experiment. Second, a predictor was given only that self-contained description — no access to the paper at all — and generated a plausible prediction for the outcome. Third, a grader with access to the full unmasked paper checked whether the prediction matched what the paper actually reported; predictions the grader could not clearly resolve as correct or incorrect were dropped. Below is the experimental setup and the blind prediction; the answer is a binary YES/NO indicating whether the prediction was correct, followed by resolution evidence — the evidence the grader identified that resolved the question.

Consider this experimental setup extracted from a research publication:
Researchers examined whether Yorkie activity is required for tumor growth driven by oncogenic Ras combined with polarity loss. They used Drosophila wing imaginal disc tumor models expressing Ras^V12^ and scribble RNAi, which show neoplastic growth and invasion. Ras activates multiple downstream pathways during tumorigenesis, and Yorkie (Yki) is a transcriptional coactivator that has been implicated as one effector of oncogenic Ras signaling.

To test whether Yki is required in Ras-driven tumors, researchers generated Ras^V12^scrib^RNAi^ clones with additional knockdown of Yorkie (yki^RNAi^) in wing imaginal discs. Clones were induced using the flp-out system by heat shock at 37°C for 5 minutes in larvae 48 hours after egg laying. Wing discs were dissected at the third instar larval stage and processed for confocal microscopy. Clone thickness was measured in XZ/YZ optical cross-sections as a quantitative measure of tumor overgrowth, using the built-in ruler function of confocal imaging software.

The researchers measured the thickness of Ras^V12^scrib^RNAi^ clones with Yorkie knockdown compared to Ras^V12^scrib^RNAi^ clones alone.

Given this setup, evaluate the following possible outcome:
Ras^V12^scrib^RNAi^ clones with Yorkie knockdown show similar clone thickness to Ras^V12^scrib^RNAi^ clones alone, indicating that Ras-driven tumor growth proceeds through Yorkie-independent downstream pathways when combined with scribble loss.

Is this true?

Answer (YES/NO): NO